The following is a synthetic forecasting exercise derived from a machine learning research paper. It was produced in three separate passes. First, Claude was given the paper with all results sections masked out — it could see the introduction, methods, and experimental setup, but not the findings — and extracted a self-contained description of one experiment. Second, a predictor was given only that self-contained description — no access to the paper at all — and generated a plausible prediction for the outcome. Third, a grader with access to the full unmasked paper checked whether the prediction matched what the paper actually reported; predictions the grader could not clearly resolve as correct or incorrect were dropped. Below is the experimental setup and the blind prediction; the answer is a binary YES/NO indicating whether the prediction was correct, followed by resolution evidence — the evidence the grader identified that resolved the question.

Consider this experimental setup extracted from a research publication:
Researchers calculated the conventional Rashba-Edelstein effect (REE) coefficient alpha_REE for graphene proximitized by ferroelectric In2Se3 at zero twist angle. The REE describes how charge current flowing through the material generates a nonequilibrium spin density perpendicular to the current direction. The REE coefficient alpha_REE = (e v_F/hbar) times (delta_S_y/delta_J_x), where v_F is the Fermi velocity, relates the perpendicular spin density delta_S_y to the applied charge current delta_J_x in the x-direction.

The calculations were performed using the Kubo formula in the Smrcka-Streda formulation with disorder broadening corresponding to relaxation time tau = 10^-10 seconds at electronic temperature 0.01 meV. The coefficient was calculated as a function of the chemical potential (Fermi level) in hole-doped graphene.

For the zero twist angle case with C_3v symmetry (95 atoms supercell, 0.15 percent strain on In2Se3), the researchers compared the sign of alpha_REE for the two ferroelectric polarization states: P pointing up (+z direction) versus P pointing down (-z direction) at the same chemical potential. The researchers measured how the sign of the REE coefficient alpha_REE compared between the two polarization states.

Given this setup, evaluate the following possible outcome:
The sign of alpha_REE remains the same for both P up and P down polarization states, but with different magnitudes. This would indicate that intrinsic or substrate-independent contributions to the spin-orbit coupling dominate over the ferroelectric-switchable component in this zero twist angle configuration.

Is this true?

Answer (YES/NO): NO